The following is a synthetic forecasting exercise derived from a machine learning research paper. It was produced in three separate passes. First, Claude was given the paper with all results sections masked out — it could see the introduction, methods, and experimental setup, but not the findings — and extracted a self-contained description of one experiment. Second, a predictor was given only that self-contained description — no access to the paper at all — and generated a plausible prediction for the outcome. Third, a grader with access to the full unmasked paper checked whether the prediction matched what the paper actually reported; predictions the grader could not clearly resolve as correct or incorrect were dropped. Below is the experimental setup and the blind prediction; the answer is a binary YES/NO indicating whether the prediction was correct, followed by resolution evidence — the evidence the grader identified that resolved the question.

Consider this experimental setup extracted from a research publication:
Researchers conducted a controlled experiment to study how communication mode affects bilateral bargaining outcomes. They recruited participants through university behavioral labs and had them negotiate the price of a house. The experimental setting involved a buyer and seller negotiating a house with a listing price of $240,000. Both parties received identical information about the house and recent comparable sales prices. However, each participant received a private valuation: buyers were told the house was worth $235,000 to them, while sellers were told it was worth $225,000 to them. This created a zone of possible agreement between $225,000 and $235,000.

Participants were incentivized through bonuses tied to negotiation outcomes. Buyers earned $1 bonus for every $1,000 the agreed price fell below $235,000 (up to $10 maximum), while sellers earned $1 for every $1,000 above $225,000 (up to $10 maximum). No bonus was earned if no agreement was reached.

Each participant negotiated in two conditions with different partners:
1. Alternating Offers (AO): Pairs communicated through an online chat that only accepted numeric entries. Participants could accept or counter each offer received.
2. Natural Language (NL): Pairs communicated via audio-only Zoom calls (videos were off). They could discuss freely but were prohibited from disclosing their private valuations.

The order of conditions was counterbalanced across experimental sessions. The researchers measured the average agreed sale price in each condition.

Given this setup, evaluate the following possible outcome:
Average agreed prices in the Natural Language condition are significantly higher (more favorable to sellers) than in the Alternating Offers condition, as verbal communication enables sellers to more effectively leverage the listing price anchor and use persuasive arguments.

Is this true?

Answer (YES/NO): NO